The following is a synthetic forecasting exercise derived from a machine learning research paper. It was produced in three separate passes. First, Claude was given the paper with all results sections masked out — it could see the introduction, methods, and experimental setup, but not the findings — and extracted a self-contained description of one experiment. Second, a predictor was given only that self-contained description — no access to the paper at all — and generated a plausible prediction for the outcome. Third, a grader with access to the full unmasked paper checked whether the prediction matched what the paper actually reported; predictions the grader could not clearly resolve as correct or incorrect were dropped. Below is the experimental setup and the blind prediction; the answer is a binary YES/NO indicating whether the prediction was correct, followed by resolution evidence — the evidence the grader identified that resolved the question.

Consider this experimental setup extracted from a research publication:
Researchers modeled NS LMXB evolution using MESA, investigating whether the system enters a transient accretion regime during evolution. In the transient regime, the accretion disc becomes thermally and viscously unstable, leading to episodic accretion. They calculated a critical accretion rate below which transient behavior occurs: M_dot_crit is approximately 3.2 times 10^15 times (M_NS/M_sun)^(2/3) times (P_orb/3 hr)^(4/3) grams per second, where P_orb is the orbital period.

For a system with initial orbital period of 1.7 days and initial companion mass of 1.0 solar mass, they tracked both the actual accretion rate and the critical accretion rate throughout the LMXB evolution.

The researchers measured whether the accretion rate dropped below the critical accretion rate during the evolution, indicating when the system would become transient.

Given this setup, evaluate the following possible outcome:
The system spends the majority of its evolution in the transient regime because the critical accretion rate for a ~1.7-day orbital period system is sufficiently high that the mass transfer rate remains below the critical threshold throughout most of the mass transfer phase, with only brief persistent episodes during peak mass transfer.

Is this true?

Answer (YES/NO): NO